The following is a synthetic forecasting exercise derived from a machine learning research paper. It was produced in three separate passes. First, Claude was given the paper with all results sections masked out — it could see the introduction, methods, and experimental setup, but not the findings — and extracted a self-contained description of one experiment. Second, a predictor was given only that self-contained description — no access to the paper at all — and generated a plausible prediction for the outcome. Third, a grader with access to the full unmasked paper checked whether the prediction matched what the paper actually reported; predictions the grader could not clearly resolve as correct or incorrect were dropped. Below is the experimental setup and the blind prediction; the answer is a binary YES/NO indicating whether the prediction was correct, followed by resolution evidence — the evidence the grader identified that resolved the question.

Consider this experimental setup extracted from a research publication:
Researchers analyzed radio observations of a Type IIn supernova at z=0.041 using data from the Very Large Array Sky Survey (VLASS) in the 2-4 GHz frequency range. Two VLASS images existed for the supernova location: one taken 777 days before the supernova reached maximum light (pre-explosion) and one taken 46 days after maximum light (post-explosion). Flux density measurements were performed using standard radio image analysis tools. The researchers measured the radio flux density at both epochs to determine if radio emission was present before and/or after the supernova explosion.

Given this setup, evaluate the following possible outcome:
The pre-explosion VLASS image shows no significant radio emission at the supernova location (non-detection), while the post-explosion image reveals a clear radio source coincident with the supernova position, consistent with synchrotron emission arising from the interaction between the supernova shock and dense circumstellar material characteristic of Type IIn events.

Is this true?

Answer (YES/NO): NO